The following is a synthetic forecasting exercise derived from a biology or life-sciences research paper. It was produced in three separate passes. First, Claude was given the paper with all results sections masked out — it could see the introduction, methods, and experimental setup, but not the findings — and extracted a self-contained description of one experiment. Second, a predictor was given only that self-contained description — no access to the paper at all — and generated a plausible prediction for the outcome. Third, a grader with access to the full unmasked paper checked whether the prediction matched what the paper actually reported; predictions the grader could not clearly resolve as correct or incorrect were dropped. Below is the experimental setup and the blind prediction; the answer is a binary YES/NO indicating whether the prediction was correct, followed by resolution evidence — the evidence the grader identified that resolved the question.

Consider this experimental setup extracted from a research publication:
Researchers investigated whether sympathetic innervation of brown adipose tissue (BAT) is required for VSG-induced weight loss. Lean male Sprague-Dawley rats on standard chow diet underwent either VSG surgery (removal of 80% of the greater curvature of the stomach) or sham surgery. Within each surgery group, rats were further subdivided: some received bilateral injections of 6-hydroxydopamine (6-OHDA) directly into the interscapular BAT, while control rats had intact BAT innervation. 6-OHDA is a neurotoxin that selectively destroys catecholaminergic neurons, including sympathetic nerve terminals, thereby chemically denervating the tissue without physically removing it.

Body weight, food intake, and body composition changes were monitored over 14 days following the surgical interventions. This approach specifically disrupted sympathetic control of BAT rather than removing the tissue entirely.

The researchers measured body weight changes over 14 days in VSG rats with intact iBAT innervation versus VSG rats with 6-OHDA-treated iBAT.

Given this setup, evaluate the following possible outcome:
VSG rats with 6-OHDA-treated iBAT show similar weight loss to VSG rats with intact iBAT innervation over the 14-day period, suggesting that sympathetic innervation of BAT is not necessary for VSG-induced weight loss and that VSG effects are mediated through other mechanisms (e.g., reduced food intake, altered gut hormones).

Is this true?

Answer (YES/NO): NO